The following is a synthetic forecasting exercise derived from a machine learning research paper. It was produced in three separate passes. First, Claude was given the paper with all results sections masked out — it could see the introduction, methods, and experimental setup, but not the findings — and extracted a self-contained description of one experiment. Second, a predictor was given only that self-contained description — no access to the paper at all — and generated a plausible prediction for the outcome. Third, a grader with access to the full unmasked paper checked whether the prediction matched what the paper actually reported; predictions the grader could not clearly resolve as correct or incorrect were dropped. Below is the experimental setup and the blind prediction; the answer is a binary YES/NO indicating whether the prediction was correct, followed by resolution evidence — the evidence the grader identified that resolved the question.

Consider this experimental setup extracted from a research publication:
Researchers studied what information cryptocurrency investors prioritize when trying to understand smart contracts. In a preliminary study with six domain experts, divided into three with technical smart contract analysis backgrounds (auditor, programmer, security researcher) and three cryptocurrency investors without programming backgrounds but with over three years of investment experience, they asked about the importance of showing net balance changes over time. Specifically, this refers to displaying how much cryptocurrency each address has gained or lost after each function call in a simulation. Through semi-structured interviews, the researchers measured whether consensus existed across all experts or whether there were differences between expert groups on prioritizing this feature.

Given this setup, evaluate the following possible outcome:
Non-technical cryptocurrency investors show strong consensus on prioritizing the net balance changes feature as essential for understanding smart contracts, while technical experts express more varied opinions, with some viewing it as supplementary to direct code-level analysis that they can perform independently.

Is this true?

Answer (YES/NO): NO